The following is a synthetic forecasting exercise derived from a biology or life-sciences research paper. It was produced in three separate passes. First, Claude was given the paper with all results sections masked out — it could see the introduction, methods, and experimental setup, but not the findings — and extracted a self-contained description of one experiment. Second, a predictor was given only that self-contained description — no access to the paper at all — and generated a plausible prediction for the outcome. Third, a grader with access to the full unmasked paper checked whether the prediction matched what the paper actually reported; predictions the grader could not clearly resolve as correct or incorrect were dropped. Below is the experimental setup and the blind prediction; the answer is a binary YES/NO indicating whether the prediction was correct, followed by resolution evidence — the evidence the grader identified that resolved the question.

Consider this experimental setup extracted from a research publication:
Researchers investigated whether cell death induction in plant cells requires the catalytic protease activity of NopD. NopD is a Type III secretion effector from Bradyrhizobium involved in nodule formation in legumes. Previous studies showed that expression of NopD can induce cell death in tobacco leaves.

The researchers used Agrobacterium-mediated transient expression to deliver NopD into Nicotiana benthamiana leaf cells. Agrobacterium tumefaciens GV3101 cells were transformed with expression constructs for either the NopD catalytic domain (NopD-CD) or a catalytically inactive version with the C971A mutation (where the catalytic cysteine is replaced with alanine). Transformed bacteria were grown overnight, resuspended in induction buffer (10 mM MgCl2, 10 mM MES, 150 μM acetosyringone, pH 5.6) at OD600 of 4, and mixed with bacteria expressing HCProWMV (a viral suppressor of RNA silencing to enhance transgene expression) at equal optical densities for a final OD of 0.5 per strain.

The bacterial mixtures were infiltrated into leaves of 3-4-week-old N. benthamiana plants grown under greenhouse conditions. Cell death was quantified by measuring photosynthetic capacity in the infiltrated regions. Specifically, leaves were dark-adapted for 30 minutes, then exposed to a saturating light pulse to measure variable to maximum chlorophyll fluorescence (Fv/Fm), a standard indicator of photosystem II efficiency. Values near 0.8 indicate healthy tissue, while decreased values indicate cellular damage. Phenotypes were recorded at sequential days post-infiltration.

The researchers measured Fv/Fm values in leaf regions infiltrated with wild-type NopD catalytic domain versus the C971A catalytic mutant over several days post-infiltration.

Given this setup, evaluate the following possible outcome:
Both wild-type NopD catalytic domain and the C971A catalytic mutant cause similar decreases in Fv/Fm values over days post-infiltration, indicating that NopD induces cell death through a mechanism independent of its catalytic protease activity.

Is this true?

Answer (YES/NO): NO